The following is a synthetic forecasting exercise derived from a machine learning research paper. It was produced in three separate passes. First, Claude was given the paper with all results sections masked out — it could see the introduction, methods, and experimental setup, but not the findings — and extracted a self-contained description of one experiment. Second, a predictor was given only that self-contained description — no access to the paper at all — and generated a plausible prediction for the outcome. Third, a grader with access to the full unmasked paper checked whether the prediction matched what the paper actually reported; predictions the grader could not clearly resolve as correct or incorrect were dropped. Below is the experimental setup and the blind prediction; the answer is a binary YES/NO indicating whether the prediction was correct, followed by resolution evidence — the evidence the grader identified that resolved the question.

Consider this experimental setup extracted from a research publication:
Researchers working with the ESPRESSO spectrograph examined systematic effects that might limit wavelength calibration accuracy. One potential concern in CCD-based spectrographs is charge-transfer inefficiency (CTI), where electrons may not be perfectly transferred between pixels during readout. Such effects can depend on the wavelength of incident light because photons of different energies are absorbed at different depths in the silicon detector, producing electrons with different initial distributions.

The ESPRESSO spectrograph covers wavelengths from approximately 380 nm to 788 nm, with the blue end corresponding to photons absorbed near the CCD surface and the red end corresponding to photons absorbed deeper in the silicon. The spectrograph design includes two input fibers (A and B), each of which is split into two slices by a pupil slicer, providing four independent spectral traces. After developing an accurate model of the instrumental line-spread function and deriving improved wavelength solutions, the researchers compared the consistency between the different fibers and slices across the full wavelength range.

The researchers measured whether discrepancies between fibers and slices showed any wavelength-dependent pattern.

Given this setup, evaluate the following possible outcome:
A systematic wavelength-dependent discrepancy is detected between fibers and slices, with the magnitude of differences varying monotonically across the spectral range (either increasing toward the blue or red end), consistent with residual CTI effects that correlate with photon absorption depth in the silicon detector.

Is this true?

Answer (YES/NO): NO